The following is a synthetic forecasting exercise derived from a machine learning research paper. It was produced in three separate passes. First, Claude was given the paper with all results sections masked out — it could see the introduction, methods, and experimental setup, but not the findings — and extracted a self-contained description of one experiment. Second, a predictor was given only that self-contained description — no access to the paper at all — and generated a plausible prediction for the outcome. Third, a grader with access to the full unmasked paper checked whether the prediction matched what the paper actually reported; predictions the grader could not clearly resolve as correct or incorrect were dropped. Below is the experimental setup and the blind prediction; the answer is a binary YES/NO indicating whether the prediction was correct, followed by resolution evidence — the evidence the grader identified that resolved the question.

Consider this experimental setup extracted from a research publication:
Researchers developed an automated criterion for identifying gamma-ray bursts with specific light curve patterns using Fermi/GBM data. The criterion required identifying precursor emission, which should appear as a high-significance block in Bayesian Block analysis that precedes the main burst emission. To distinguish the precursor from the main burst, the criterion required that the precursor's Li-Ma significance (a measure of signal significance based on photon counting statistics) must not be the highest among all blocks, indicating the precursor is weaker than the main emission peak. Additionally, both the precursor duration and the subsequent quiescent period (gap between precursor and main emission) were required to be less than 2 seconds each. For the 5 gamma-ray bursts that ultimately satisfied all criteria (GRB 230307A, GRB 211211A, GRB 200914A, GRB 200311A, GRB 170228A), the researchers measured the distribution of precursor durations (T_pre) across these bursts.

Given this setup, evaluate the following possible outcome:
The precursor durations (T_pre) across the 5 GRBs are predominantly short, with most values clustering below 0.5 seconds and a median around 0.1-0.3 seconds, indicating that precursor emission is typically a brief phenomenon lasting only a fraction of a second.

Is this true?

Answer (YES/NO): NO